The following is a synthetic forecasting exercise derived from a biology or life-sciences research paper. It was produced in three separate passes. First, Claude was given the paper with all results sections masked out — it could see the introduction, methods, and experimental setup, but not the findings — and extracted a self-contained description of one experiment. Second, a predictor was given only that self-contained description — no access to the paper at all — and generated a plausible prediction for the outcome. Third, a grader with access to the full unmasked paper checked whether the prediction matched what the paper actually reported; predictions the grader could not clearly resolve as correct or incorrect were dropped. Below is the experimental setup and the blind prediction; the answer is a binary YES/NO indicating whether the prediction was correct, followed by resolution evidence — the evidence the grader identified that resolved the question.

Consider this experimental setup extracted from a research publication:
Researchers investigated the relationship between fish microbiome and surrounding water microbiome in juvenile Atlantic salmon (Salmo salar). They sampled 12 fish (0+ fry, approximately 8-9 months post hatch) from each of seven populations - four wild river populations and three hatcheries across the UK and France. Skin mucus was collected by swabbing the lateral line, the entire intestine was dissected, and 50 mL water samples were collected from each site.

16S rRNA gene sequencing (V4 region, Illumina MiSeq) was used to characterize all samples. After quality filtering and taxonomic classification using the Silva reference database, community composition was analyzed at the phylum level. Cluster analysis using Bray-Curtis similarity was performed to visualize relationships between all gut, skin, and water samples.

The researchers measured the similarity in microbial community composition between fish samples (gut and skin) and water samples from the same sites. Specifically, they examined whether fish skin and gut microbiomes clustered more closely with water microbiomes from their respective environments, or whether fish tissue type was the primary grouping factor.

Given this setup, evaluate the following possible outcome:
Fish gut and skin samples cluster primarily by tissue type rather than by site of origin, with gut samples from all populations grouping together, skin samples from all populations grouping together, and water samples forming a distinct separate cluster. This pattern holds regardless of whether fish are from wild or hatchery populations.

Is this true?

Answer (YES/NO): NO